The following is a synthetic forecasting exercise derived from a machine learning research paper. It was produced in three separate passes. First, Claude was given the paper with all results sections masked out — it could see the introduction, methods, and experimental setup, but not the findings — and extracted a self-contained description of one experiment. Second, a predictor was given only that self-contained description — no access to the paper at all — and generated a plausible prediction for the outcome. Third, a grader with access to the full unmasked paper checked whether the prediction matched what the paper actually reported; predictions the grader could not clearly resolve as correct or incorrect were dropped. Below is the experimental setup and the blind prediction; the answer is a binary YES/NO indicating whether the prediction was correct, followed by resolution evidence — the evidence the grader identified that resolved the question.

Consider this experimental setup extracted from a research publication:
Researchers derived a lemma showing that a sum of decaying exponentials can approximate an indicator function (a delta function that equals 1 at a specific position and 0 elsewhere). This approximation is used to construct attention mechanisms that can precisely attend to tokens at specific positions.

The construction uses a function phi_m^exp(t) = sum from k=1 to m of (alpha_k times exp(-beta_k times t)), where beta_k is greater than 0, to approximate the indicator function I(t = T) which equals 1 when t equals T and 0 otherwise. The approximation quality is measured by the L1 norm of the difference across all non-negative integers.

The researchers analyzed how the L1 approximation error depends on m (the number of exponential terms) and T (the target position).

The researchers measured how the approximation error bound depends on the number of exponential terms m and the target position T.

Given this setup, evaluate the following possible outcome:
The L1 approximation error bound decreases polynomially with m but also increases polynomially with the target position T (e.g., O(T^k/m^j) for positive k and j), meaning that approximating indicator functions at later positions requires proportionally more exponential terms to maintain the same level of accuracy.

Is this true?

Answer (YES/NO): NO